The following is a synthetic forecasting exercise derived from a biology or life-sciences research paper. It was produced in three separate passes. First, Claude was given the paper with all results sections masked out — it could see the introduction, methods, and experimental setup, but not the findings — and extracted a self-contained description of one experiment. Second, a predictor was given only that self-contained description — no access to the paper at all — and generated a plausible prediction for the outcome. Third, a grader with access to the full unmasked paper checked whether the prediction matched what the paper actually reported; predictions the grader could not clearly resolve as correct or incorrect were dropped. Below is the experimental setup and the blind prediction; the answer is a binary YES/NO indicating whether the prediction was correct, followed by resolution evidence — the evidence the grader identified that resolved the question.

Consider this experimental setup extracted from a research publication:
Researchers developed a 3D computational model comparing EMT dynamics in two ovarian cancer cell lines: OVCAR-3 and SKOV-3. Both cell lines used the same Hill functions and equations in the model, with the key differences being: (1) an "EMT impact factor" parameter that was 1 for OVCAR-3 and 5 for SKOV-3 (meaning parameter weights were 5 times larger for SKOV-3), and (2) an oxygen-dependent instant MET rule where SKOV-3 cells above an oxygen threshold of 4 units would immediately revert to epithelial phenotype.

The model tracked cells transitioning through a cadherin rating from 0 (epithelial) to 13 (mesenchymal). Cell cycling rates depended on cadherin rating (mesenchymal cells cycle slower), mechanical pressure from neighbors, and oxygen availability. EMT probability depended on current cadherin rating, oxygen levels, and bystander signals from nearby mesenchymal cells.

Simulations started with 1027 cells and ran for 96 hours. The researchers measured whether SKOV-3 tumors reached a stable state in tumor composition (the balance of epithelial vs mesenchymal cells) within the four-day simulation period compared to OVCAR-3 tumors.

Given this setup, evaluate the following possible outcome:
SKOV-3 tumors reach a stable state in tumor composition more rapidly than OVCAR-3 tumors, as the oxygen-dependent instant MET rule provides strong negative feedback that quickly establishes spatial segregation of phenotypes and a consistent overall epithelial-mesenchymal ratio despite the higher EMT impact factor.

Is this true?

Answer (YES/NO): YES